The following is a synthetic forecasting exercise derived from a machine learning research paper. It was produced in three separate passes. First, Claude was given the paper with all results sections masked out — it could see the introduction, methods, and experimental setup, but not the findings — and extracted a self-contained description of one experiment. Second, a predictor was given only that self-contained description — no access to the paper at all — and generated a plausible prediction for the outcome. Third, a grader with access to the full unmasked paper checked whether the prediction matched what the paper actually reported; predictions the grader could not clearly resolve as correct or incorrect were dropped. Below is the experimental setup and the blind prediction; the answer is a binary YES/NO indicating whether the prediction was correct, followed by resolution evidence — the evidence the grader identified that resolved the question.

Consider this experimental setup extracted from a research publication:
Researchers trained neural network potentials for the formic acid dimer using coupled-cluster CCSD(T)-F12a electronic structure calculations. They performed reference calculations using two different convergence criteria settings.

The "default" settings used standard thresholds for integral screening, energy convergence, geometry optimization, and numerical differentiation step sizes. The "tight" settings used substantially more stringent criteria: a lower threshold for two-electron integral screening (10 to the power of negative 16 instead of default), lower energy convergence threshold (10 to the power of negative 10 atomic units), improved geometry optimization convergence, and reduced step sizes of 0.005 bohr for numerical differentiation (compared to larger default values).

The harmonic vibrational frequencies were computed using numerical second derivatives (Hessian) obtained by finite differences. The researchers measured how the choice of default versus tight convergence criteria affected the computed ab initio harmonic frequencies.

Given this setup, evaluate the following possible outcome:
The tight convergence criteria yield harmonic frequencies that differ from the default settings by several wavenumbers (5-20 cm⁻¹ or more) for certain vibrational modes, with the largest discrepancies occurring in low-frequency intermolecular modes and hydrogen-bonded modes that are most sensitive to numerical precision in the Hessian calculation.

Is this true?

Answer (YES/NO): YES